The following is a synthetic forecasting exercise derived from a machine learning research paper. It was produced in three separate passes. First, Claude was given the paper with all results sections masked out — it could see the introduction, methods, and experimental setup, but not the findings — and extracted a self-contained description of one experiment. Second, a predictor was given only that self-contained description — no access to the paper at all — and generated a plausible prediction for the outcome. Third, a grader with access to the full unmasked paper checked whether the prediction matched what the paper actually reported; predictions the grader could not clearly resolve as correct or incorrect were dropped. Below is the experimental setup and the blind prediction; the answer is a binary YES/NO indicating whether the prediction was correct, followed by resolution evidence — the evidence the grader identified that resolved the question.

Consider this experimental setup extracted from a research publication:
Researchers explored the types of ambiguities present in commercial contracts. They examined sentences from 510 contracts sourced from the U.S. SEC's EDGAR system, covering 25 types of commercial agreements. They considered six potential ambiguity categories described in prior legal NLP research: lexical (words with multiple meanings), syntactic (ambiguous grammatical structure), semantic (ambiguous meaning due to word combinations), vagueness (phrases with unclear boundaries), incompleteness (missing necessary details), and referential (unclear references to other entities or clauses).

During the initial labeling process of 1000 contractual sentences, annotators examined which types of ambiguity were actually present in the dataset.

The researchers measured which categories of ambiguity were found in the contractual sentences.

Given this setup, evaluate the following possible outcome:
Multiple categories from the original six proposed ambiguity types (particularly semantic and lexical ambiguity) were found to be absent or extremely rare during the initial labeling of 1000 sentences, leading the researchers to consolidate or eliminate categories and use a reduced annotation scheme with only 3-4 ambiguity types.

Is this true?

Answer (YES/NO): YES